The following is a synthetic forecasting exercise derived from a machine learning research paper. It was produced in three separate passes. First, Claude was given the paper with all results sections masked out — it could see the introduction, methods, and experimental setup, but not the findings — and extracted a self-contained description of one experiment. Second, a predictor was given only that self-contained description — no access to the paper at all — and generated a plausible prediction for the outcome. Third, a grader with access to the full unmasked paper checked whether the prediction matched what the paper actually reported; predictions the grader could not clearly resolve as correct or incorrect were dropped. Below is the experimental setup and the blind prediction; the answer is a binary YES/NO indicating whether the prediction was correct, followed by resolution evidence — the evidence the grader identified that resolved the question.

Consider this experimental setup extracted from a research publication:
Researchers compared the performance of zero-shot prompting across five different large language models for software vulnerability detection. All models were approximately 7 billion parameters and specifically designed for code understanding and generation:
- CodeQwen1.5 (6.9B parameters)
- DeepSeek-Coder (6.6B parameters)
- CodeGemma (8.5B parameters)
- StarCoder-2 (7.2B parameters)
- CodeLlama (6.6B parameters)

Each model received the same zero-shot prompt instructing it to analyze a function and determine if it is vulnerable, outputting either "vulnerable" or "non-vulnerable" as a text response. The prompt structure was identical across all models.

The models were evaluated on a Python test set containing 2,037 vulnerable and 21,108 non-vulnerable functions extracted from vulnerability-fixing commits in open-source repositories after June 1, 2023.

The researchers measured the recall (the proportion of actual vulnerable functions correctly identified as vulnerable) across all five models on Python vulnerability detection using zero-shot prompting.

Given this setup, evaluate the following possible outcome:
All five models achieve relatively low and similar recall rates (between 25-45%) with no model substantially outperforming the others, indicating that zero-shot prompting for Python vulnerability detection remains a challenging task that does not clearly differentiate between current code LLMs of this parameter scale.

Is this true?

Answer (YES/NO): NO